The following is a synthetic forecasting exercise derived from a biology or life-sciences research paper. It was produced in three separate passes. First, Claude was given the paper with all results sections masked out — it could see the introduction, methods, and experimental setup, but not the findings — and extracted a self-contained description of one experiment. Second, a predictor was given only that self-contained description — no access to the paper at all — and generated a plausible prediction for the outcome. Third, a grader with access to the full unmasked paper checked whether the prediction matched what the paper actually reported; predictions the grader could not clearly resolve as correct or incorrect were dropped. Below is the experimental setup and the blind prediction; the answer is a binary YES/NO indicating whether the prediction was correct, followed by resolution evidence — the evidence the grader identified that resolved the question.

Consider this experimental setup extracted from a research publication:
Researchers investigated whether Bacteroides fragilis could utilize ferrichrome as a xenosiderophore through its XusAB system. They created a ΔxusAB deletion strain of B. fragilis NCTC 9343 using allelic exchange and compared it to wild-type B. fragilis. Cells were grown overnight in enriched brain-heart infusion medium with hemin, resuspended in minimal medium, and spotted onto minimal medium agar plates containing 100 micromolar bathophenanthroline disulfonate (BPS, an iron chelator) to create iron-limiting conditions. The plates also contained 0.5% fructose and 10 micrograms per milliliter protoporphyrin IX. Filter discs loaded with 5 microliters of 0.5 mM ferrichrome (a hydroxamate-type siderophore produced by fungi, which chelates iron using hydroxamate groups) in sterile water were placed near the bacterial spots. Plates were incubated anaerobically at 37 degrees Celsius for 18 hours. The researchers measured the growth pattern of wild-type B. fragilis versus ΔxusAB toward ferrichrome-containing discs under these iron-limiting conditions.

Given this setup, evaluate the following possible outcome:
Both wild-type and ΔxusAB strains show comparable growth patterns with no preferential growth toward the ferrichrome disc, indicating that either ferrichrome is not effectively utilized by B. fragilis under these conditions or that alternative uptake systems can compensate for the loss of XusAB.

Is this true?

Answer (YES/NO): NO